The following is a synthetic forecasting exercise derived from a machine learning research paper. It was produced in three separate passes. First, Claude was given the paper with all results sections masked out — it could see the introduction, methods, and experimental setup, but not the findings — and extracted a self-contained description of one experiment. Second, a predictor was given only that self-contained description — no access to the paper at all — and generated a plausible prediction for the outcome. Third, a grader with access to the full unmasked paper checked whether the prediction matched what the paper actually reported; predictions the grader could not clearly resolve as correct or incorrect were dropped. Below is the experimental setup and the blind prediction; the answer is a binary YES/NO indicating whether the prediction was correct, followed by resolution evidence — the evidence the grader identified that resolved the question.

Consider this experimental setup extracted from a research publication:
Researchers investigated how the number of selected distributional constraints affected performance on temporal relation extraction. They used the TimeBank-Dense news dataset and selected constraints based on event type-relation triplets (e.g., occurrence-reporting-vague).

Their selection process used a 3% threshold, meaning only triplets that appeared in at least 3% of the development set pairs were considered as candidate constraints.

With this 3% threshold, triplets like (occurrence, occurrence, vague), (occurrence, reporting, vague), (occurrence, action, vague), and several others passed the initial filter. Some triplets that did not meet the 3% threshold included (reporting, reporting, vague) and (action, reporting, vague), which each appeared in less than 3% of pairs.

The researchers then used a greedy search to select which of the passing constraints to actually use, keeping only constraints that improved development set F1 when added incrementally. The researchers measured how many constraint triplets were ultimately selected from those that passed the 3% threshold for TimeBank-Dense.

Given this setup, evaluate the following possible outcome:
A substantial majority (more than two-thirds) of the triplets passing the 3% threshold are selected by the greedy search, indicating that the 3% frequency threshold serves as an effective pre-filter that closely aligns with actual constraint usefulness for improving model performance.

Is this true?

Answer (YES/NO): NO